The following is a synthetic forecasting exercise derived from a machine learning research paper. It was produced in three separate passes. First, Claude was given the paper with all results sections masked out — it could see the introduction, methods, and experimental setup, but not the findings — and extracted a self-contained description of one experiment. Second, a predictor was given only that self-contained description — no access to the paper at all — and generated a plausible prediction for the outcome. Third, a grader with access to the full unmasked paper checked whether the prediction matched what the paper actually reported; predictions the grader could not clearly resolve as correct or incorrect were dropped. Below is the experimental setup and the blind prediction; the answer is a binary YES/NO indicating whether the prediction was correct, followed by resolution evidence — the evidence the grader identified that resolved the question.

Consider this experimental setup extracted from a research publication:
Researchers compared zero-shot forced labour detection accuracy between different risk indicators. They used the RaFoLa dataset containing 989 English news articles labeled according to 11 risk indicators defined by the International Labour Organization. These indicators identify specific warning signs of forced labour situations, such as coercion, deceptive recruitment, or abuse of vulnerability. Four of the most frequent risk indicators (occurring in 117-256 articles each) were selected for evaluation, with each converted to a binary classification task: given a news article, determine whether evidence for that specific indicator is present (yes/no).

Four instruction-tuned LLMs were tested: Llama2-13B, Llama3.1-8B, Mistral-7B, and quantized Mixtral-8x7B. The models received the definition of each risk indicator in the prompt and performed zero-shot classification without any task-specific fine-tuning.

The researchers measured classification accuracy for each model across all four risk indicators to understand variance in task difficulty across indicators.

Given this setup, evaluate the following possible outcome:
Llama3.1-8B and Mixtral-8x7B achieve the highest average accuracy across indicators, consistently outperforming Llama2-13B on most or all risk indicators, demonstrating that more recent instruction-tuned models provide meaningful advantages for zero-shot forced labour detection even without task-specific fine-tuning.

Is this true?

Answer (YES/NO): NO